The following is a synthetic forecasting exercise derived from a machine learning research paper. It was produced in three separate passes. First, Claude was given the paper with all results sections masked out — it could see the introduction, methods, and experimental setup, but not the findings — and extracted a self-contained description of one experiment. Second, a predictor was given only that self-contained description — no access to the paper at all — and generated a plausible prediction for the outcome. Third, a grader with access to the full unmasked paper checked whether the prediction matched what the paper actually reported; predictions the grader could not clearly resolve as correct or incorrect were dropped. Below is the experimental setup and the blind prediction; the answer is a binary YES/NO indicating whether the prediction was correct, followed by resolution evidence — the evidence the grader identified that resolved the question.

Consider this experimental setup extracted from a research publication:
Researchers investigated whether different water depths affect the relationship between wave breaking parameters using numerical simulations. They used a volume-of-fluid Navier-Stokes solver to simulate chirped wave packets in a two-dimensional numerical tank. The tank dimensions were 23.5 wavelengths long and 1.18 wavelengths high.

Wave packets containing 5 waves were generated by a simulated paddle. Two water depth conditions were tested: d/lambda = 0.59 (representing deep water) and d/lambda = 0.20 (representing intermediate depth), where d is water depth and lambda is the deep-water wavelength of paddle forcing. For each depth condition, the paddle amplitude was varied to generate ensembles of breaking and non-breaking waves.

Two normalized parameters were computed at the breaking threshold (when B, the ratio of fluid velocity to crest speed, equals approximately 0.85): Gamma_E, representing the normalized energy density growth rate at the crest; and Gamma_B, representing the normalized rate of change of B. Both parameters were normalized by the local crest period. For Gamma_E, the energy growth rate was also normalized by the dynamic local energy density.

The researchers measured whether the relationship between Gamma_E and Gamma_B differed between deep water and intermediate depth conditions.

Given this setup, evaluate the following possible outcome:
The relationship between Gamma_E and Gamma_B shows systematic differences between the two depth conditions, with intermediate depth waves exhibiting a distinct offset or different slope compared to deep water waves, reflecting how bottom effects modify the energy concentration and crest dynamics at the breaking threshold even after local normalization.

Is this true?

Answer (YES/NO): NO